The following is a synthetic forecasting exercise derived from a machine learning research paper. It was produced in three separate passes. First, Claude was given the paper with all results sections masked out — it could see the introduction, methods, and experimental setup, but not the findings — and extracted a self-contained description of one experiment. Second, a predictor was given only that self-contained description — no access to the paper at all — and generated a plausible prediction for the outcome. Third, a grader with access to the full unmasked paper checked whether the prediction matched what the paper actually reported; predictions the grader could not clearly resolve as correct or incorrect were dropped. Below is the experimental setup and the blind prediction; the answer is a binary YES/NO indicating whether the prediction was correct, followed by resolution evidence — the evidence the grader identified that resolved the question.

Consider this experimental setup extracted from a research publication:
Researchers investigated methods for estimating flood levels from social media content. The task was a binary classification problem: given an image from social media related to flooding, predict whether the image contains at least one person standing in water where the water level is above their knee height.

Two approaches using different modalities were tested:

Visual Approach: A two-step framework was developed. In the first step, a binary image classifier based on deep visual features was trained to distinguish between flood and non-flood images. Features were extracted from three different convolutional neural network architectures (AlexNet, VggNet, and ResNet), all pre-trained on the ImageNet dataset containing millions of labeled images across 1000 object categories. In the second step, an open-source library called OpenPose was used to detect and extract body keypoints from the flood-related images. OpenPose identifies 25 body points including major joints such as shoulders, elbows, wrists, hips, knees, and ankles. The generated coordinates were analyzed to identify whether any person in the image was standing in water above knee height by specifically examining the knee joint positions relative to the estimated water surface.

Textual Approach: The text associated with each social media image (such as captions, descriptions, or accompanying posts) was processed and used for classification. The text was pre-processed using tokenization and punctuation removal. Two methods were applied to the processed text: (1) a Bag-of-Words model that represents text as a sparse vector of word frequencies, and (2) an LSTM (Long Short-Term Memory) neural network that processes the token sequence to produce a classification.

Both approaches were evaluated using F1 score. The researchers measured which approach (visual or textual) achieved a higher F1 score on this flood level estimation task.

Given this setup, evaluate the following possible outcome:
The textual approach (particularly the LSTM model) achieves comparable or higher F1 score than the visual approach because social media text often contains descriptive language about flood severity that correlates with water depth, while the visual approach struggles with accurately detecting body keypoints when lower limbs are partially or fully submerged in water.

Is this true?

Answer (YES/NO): NO